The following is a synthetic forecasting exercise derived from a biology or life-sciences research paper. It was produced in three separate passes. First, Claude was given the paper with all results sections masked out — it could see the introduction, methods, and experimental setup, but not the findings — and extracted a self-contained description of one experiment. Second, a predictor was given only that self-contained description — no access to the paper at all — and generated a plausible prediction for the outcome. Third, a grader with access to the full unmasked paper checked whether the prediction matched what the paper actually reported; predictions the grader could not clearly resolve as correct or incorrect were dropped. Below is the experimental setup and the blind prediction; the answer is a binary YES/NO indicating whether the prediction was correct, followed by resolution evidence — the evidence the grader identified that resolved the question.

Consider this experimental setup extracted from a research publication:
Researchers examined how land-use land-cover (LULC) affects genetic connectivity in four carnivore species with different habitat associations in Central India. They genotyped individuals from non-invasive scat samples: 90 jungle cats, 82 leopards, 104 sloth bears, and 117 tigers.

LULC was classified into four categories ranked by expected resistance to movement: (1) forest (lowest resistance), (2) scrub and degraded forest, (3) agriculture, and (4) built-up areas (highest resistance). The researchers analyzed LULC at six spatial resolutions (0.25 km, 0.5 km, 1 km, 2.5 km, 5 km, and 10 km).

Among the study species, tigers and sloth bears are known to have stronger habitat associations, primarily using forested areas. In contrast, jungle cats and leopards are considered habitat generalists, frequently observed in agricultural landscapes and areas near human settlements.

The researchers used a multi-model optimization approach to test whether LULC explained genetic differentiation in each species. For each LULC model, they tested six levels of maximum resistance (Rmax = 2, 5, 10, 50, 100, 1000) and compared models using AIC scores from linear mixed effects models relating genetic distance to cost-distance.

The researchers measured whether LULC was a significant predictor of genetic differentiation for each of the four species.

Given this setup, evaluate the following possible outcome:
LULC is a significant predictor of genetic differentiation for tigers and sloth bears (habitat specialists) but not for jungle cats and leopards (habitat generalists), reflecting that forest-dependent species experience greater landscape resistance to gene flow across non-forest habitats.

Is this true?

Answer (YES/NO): NO